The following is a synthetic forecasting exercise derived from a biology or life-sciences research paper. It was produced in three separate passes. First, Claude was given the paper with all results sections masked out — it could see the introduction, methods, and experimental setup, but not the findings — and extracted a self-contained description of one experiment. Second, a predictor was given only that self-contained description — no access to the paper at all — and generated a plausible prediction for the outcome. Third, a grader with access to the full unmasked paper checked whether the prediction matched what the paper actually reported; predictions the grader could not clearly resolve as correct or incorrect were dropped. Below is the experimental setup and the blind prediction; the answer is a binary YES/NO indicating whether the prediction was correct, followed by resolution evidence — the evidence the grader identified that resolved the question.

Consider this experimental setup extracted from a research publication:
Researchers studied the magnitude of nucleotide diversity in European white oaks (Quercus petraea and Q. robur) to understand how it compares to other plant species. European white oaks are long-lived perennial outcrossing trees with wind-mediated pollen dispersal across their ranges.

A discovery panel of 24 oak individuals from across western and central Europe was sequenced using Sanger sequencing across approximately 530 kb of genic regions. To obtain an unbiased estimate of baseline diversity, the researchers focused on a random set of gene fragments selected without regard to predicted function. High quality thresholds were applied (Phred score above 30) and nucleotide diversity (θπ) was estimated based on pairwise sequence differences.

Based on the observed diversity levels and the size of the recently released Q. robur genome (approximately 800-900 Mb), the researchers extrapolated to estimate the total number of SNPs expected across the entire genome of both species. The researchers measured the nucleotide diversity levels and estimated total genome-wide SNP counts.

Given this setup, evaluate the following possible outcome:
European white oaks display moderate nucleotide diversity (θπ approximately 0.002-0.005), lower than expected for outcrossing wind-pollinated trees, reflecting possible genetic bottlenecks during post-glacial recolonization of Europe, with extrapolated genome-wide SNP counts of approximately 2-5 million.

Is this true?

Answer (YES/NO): NO